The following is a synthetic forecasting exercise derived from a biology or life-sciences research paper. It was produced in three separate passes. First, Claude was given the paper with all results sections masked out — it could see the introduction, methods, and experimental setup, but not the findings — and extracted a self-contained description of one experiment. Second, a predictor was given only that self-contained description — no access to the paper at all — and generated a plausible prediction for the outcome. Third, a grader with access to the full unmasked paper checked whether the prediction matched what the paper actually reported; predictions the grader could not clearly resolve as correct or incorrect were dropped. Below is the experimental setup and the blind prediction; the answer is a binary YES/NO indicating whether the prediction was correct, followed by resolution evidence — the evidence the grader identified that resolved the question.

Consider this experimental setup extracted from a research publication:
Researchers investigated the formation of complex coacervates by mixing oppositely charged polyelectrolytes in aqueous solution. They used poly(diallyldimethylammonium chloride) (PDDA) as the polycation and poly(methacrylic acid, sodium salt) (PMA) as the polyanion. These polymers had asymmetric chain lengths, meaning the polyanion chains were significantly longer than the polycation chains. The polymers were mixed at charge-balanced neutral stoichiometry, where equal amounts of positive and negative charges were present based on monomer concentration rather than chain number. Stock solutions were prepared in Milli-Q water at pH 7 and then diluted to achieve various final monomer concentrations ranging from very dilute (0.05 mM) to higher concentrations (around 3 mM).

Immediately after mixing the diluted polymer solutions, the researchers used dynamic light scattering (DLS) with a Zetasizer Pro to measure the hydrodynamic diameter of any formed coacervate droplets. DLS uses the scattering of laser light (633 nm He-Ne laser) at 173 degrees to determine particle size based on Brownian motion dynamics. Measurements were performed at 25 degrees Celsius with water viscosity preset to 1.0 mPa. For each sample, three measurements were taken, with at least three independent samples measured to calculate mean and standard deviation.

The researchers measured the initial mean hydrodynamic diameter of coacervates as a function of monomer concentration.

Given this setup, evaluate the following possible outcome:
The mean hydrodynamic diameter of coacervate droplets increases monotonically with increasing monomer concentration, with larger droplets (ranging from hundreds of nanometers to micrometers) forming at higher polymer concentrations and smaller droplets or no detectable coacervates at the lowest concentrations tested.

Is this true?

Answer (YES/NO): YES